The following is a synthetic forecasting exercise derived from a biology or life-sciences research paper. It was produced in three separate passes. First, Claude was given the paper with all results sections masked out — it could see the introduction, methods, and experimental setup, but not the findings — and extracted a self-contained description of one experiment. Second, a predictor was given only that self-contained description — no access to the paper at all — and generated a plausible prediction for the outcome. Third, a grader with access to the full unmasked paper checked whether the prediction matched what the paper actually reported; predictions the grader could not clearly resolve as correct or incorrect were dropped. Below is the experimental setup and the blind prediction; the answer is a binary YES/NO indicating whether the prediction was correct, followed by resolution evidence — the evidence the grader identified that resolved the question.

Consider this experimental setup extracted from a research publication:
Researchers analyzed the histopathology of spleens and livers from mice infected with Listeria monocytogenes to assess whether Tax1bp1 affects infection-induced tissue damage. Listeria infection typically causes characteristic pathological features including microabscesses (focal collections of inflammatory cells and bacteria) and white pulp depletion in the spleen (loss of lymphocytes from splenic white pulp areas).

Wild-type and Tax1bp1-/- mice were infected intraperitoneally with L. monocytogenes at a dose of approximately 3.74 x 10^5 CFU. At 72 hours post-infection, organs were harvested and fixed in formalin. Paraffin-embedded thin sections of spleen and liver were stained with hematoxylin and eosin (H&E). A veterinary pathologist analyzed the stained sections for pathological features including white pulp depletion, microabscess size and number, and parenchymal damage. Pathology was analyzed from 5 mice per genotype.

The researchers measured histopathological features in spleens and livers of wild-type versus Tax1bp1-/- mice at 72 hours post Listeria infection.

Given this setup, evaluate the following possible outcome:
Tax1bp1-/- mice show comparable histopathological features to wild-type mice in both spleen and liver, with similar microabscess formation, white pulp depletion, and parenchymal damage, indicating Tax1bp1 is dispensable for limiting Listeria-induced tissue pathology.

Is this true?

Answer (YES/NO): NO